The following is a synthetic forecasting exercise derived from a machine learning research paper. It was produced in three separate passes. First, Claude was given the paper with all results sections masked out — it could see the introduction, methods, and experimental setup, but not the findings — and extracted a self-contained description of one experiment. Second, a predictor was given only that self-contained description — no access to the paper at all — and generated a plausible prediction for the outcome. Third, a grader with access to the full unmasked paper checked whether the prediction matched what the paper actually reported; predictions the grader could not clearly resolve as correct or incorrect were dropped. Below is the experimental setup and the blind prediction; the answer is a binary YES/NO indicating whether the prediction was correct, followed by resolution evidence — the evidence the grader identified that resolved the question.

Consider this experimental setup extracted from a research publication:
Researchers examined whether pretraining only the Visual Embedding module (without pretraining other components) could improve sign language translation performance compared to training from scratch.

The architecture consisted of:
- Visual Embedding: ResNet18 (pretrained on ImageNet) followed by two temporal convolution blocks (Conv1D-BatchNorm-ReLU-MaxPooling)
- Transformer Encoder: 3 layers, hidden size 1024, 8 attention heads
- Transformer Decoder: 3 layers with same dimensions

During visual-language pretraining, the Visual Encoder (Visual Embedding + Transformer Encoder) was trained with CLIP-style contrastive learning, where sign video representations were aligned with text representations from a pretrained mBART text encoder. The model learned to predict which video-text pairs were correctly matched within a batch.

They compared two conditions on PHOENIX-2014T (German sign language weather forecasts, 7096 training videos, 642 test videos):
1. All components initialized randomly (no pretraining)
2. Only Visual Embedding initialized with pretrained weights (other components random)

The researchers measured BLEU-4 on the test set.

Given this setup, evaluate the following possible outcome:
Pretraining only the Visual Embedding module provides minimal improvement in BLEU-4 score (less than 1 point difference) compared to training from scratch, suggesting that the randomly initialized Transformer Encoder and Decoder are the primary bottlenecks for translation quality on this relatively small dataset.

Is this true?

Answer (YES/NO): NO